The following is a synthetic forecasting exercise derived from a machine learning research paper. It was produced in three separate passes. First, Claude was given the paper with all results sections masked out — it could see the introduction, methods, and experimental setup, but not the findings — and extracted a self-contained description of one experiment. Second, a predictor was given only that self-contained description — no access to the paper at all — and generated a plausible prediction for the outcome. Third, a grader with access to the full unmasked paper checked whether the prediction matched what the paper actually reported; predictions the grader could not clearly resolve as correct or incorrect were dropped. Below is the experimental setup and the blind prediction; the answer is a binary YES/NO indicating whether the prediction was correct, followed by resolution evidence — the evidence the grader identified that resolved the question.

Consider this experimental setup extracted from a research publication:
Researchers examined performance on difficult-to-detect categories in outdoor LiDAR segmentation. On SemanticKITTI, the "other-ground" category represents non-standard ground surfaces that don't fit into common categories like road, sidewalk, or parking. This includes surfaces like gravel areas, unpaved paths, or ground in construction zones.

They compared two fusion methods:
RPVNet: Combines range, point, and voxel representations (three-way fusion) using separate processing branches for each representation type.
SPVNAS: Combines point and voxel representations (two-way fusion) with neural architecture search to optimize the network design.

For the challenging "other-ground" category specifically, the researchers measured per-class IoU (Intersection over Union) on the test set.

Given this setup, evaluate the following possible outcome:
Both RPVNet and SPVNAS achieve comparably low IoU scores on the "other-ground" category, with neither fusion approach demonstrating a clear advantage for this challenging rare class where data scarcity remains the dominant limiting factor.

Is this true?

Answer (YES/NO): NO